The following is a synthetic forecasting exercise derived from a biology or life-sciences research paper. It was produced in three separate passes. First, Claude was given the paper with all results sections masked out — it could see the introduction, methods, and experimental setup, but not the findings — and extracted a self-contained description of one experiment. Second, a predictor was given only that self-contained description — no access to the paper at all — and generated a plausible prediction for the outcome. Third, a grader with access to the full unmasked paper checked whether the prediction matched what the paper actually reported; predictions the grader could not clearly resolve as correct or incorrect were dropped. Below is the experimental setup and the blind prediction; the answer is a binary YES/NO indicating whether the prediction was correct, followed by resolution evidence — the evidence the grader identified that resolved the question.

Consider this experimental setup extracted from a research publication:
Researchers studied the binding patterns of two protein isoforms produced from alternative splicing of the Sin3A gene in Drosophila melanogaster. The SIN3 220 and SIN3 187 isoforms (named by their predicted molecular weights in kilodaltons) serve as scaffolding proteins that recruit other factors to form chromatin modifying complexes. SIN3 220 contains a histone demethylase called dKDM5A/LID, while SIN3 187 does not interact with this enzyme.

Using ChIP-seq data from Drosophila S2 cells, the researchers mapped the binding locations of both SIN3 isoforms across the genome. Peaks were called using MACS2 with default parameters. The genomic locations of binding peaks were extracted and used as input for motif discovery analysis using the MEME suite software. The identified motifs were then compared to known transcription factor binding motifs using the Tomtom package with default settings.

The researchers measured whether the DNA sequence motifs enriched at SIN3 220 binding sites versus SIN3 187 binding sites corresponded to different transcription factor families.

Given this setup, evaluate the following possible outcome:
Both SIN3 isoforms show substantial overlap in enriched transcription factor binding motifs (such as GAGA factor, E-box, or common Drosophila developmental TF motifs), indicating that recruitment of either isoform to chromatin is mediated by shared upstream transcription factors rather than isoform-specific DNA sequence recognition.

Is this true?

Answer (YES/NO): NO